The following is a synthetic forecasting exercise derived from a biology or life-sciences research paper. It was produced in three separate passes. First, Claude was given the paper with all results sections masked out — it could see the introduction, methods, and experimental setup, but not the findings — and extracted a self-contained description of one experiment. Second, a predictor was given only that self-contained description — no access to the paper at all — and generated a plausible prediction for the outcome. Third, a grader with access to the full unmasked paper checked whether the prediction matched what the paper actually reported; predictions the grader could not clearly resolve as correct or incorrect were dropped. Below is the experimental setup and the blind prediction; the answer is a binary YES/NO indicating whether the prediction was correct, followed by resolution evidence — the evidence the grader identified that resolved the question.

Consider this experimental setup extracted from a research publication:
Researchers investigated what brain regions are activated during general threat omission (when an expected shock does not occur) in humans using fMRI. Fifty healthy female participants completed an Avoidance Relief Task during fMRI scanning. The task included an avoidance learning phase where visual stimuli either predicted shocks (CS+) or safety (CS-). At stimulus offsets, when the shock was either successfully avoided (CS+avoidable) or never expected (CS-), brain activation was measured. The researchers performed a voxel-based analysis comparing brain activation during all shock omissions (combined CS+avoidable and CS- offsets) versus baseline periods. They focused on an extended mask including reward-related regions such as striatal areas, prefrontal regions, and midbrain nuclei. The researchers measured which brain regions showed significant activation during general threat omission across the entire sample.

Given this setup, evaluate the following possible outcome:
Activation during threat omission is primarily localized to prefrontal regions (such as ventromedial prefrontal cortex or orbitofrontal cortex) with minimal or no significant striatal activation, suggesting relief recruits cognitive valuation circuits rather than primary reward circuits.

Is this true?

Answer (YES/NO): NO